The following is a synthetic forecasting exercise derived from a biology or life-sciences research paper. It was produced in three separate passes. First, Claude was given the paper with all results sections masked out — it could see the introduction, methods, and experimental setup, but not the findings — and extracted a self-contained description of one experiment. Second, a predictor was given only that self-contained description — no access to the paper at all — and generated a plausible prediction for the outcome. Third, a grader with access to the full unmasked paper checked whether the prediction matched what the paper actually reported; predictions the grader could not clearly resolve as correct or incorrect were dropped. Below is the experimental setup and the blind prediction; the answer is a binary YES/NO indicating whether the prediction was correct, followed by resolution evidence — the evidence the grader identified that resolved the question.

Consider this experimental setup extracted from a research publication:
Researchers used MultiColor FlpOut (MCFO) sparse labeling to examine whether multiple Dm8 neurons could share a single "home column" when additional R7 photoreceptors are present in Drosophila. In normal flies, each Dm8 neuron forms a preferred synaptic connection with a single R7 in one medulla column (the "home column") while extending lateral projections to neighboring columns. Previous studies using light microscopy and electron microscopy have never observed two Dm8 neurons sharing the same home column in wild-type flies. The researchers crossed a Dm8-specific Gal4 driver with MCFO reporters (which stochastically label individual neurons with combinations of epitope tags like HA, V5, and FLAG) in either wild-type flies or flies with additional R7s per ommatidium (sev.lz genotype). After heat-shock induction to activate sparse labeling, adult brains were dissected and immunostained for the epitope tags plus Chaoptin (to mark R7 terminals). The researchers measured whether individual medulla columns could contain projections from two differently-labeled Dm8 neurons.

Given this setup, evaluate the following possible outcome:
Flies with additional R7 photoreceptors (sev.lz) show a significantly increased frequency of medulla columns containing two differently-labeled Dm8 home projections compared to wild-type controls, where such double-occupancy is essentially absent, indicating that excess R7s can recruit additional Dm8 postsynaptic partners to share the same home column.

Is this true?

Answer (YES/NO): YES